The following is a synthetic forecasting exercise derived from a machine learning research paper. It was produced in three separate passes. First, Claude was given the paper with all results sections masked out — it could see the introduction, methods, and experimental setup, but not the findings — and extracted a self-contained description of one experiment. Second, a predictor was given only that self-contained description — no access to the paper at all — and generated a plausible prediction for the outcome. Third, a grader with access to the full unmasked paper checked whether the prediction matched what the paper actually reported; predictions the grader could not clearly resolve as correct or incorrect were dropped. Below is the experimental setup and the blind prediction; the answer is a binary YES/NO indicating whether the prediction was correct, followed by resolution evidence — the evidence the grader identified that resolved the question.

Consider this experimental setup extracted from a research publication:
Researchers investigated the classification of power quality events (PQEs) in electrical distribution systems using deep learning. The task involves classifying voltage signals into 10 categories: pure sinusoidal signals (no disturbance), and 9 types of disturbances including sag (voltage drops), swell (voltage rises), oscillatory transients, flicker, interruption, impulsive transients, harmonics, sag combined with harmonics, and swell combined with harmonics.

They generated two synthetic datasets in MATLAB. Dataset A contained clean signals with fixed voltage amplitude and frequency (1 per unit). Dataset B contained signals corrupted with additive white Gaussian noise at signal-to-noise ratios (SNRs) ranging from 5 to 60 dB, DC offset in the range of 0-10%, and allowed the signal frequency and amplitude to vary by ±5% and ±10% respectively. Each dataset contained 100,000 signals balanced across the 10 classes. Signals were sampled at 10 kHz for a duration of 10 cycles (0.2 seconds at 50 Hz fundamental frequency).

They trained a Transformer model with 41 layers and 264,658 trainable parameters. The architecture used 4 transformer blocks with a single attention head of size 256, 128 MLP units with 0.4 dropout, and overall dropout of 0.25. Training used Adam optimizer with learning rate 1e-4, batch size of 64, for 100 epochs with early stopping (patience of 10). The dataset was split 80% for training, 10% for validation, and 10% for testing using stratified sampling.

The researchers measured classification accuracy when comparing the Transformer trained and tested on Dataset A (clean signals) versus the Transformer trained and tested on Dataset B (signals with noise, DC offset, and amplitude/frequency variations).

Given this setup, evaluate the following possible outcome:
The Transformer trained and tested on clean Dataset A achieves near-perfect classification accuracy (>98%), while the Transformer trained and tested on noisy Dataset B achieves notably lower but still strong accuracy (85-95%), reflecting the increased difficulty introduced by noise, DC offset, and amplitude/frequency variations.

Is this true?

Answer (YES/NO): YES